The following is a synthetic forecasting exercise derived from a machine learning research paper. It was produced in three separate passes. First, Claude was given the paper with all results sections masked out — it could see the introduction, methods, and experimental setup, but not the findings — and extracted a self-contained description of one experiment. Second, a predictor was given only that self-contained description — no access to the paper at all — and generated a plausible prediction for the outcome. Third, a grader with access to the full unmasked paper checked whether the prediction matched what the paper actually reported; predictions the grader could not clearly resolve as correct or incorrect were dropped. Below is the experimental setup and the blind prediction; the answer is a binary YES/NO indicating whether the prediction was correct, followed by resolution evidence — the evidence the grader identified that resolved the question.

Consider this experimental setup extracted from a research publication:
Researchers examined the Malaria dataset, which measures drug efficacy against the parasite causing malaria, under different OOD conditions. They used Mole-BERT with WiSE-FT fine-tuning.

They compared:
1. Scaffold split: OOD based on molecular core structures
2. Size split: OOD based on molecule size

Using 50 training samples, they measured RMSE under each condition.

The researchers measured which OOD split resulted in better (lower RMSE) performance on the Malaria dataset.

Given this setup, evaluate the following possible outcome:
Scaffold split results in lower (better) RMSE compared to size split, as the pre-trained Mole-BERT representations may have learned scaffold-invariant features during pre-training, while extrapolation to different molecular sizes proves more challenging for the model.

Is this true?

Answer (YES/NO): NO